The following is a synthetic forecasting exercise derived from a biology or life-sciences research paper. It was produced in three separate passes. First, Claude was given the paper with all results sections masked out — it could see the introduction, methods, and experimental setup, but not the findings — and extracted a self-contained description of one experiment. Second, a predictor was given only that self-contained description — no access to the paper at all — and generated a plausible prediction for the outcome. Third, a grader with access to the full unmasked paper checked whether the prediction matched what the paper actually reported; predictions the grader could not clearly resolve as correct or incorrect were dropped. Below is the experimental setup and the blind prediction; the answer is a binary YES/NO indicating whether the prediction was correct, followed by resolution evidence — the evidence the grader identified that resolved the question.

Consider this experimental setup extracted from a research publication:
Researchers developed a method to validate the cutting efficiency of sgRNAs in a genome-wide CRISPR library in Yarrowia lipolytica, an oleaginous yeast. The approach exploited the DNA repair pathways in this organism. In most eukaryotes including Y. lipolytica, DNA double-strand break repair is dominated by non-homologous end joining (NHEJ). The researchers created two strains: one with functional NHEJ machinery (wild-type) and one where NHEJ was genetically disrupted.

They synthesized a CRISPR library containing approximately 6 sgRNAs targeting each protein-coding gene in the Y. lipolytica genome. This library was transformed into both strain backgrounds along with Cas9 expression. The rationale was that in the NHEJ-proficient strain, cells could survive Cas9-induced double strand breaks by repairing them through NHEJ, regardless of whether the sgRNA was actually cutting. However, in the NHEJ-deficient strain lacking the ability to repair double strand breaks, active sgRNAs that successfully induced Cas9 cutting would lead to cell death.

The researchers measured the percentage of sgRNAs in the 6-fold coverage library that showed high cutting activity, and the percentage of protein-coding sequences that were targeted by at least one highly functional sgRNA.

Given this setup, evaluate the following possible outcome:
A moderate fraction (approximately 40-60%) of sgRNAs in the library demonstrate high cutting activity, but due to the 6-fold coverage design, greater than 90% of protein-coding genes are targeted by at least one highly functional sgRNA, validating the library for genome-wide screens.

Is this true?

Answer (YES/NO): YES